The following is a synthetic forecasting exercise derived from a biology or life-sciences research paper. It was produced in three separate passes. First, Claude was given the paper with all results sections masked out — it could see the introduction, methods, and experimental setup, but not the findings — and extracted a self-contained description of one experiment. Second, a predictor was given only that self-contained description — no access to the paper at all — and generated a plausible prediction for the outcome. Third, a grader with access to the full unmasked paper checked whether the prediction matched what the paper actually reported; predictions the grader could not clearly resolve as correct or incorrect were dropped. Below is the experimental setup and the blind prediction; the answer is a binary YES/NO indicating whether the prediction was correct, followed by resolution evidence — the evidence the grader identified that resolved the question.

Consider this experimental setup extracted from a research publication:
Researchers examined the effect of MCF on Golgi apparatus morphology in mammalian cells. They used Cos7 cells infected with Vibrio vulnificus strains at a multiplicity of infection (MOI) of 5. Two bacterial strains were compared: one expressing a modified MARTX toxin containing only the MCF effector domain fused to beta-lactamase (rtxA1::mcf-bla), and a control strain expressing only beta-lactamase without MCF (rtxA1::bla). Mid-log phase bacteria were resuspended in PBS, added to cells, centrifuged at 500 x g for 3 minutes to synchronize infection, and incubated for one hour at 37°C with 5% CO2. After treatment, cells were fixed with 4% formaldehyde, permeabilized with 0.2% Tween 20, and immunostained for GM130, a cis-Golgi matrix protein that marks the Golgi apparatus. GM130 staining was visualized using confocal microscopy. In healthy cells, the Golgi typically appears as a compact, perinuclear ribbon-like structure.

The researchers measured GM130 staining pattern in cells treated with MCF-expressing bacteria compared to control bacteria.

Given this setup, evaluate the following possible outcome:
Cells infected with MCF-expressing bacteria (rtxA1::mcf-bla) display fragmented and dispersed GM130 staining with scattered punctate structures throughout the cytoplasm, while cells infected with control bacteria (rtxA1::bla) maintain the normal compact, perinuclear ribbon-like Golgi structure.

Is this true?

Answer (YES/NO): YES